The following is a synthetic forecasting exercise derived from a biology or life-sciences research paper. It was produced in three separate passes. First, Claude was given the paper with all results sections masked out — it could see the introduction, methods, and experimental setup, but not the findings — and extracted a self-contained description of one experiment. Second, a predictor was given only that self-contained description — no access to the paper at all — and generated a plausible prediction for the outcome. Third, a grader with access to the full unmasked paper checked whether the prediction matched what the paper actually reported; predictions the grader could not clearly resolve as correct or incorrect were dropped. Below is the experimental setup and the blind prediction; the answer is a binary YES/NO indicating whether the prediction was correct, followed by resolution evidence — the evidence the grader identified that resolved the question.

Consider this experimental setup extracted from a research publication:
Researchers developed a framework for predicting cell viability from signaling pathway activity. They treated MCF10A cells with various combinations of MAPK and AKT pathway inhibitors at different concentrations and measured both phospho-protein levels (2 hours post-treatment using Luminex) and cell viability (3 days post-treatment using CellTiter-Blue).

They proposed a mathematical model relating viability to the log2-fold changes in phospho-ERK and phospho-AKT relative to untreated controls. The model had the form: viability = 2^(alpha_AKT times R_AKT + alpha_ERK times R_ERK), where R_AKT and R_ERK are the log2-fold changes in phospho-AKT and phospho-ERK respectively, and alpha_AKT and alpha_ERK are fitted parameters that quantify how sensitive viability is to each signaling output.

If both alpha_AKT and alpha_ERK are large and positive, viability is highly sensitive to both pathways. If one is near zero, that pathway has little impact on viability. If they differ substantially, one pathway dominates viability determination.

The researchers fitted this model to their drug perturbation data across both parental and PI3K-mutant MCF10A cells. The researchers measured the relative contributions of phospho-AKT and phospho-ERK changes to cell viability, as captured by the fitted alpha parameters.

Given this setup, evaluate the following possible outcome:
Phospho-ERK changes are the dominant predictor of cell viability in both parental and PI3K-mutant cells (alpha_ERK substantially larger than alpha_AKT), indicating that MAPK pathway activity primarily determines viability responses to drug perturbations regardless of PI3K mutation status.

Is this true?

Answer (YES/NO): NO